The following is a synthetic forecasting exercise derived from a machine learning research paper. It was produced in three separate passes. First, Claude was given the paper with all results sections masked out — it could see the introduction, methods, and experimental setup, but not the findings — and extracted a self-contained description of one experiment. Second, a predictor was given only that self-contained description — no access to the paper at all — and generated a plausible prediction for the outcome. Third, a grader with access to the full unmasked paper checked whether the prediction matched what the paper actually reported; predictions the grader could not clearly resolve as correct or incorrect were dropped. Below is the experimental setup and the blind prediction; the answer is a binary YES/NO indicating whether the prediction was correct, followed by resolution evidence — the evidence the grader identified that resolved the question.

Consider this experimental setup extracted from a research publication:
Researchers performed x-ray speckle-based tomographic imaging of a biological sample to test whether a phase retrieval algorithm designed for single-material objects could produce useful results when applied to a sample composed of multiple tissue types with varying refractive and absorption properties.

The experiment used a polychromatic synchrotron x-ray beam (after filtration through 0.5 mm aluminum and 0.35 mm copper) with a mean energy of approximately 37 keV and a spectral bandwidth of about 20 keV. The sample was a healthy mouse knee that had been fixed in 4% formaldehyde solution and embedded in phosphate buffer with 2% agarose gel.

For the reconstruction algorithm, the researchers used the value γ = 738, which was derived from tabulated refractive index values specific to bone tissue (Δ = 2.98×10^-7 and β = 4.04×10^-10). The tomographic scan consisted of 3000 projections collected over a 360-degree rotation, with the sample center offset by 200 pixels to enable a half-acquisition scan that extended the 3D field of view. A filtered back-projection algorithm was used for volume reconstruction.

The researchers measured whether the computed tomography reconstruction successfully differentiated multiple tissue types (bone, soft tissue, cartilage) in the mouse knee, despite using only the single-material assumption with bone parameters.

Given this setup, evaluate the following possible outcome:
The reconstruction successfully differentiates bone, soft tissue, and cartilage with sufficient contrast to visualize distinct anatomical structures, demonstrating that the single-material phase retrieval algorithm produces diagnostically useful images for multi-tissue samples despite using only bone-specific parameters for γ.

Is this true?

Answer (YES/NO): YES